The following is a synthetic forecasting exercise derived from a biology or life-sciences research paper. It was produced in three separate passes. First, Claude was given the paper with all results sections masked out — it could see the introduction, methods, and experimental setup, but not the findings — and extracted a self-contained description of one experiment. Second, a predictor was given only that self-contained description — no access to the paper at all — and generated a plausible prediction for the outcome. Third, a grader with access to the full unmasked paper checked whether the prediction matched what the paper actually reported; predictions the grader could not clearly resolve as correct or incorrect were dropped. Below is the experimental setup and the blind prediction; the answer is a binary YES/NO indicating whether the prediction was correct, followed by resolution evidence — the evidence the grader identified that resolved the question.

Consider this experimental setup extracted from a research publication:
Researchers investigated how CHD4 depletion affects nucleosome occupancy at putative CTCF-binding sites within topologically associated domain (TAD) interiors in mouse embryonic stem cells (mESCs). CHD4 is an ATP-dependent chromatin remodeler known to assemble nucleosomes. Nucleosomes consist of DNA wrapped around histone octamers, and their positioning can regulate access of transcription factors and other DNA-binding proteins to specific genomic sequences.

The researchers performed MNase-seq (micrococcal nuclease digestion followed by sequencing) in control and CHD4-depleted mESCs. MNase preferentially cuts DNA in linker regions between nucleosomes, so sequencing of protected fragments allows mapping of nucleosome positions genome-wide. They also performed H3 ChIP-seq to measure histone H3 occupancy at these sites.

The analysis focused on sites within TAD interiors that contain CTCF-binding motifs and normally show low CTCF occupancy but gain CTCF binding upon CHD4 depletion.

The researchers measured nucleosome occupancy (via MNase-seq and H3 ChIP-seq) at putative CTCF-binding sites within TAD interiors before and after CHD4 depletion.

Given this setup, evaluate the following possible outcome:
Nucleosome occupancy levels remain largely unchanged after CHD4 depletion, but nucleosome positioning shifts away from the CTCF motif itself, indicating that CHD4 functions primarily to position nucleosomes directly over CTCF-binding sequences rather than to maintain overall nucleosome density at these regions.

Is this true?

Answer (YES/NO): NO